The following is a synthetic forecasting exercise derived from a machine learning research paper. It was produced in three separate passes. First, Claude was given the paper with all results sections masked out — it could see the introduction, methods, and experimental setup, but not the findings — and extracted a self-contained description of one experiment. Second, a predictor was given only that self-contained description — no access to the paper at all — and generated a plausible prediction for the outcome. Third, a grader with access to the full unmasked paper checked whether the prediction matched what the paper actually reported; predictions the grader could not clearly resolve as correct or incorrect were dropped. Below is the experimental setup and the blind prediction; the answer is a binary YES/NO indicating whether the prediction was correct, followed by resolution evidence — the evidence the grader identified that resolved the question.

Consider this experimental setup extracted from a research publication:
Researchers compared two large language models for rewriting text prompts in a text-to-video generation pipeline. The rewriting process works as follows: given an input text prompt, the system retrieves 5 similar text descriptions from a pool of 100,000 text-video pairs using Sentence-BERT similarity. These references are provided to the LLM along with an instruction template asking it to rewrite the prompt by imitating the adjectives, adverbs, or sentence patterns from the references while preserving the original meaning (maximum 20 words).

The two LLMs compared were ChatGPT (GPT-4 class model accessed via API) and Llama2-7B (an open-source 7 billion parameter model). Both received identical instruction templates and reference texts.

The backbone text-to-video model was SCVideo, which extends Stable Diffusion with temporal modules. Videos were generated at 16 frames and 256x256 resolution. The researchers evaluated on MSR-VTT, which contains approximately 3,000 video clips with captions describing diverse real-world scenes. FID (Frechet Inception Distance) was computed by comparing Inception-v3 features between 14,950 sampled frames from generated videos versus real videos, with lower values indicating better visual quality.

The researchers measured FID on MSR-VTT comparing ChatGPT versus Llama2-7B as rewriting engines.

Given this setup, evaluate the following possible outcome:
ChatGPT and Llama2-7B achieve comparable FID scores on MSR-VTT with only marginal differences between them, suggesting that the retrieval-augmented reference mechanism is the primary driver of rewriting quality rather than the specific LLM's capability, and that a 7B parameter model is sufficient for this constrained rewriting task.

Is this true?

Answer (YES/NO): NO